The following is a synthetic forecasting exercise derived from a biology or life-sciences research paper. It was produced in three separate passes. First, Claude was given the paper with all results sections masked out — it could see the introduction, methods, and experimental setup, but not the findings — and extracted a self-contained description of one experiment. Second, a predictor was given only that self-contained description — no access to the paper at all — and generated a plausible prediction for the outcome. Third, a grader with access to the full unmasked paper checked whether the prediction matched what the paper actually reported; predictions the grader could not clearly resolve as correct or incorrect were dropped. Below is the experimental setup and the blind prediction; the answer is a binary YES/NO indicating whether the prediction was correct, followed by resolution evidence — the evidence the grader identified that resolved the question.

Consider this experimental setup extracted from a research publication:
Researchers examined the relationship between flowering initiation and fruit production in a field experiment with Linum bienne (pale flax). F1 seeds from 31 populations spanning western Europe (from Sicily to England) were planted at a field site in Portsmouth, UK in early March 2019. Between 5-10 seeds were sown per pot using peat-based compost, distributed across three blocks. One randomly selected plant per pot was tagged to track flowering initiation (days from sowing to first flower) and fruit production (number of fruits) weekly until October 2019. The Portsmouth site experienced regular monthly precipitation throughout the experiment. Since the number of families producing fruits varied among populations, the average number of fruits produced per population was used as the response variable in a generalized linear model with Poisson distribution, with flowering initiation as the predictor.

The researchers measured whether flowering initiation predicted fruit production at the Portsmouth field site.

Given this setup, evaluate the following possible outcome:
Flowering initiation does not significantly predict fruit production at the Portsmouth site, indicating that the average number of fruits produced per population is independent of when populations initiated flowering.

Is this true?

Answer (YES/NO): NO